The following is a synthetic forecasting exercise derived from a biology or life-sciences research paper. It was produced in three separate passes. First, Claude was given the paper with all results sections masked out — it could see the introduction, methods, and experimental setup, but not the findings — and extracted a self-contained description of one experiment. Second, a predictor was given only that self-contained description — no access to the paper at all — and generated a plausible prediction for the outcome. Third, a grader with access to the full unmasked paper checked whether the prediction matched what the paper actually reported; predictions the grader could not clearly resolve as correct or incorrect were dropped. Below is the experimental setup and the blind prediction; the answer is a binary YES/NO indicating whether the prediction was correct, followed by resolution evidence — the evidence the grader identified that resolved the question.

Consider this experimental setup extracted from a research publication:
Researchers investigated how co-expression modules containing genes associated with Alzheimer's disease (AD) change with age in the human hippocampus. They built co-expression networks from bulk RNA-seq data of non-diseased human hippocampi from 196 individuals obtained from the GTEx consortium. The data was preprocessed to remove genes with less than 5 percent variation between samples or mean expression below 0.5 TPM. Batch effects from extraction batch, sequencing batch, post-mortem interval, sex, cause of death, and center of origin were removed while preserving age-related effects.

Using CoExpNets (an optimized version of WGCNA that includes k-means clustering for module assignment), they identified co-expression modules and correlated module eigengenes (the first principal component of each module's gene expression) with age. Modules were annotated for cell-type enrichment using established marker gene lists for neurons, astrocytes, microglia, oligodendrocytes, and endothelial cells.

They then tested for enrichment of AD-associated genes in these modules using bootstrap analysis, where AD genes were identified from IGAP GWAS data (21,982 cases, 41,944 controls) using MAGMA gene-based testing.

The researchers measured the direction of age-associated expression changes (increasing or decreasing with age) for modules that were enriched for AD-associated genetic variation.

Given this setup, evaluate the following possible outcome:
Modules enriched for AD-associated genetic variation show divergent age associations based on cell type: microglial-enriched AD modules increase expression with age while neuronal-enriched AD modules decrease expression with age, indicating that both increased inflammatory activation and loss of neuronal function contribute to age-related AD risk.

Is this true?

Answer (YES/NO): NO